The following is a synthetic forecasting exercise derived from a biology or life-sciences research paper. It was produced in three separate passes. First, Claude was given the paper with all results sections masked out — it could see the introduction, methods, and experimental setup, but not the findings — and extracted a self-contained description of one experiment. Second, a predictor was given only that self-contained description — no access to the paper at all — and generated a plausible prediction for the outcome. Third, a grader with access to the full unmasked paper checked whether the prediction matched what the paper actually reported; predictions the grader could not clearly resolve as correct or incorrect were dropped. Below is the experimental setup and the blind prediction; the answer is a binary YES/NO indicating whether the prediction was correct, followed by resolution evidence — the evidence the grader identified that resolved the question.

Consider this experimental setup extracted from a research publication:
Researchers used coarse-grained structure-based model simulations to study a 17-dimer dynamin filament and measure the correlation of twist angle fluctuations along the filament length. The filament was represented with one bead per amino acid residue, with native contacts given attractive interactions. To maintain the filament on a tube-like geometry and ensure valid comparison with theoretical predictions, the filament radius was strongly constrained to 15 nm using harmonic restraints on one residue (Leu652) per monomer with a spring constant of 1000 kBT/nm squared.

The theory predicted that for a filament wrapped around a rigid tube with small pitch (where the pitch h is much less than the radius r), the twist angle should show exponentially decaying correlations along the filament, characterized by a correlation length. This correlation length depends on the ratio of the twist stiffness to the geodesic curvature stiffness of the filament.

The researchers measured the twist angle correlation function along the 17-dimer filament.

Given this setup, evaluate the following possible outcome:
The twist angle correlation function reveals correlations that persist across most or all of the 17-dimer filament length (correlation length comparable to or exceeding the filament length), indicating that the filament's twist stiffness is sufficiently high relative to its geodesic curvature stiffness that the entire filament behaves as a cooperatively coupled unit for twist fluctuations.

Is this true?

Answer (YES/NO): NO